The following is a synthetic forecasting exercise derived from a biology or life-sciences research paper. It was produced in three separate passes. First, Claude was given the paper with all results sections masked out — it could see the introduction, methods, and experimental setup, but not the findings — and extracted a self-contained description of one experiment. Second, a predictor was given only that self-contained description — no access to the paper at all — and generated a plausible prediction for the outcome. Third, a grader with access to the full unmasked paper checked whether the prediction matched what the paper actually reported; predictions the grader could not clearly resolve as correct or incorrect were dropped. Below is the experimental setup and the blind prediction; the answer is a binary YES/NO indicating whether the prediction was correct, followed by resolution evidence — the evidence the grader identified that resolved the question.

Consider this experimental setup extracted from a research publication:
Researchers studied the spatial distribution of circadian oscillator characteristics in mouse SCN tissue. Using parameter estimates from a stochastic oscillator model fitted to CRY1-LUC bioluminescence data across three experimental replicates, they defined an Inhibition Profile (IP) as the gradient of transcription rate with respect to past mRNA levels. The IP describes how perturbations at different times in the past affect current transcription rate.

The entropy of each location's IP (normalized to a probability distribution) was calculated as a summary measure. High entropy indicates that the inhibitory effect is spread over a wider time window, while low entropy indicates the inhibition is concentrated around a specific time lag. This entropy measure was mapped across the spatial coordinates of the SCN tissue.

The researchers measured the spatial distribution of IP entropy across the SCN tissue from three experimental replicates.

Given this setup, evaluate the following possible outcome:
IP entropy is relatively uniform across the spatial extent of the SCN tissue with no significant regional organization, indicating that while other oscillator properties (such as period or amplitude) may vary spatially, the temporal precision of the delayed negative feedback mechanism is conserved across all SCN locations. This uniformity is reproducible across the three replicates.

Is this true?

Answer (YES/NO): NO